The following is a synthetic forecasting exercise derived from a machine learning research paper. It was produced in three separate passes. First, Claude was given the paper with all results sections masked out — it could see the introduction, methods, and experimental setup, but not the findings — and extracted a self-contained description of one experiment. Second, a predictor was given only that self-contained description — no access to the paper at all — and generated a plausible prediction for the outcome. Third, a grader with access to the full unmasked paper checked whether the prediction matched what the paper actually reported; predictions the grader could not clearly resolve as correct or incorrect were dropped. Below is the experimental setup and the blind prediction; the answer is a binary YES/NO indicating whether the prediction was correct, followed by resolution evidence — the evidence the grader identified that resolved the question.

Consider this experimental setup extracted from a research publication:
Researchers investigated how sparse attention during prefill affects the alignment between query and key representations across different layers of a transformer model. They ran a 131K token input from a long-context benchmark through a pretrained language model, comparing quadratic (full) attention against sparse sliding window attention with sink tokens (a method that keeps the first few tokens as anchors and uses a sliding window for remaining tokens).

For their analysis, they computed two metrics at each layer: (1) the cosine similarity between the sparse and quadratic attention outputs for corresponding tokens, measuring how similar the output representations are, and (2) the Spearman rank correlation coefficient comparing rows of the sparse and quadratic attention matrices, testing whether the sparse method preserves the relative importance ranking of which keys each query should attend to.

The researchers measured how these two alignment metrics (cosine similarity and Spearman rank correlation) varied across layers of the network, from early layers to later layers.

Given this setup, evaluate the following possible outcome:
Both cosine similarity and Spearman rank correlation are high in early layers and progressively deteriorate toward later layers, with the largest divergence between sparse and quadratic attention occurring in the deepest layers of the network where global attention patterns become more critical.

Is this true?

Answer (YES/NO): NO